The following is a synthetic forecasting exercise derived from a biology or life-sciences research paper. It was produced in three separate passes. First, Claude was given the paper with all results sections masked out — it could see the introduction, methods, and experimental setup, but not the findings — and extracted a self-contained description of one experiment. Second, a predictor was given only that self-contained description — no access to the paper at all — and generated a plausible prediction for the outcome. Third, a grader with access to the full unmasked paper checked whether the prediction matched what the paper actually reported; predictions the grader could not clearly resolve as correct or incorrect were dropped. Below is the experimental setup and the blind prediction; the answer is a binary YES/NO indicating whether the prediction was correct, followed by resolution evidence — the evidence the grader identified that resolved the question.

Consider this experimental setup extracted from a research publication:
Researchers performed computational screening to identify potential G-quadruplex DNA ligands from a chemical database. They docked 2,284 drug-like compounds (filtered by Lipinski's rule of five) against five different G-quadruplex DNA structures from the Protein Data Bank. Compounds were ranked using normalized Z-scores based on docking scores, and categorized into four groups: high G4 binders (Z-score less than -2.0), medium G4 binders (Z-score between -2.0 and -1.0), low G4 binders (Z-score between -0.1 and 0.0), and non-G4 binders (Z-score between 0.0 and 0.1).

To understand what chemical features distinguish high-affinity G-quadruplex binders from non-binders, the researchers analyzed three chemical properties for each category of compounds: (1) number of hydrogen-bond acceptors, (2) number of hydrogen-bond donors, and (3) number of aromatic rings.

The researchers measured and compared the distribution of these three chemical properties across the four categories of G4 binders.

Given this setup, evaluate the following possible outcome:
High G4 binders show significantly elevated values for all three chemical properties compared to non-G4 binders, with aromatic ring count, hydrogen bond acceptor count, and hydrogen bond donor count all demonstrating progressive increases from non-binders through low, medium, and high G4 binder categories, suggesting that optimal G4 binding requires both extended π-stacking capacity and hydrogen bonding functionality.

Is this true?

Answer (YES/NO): NO